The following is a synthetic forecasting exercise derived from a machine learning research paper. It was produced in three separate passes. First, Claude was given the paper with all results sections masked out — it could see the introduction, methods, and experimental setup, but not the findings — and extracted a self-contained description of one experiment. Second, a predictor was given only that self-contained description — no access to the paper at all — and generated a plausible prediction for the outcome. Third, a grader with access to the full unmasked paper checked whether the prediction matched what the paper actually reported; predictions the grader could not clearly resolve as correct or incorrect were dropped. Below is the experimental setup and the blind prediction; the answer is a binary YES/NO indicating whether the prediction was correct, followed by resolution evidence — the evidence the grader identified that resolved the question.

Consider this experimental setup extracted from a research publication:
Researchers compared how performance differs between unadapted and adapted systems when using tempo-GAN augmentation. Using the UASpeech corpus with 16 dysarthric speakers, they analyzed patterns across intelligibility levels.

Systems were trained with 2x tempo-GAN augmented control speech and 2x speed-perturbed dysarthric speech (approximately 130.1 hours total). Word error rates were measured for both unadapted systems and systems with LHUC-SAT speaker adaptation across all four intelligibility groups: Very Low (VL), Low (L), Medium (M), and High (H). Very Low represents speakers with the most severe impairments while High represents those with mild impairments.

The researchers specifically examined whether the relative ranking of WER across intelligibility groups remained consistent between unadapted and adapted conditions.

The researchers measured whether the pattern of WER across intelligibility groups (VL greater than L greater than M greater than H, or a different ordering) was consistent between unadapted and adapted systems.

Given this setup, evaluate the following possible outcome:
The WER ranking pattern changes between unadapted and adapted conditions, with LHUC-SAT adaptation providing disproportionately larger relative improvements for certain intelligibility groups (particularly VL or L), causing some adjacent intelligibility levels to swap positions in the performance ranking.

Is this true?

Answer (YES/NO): NO